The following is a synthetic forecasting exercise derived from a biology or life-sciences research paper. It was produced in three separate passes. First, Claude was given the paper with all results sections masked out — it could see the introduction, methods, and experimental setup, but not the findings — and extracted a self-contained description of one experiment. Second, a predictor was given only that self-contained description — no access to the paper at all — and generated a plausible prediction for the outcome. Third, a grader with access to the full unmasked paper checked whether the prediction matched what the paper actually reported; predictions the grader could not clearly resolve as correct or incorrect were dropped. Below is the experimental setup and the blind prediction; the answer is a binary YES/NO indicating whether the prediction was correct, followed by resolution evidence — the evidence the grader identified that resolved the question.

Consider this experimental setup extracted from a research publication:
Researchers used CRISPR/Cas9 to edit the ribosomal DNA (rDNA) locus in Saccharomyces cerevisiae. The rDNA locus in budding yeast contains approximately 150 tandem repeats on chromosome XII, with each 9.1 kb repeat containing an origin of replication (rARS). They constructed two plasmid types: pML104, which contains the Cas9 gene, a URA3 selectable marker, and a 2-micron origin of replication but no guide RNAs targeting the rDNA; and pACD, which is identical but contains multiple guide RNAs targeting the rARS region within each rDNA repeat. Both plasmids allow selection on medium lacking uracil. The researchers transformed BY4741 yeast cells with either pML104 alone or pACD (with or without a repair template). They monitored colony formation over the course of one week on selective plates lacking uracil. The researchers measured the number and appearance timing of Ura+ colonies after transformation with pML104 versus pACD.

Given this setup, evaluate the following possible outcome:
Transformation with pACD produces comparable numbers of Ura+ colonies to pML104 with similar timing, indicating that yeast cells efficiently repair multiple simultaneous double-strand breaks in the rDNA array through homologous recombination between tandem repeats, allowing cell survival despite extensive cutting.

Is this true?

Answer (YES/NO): NO